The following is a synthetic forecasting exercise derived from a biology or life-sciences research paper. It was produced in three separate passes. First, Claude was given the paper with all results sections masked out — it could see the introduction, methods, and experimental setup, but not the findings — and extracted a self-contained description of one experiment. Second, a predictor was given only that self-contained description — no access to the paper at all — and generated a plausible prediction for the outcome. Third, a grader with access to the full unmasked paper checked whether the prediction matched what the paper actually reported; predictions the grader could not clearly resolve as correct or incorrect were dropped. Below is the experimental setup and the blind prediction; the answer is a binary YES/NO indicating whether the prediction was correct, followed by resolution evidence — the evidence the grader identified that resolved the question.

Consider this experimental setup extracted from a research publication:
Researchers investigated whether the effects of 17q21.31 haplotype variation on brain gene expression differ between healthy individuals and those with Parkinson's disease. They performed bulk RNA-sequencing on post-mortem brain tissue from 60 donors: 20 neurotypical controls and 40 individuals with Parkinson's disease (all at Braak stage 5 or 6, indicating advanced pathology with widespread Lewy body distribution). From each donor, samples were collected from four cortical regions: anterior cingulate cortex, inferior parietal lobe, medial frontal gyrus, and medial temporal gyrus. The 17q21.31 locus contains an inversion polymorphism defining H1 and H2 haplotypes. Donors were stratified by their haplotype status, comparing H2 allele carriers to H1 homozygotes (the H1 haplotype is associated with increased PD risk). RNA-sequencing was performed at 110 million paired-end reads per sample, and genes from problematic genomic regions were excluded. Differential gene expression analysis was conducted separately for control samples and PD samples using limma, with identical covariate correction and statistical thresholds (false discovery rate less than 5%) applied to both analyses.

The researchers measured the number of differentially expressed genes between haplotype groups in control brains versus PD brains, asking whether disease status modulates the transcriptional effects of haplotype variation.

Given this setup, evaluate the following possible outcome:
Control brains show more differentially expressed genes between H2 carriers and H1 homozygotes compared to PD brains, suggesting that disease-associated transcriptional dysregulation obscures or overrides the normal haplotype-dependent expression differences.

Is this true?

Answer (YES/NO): YES